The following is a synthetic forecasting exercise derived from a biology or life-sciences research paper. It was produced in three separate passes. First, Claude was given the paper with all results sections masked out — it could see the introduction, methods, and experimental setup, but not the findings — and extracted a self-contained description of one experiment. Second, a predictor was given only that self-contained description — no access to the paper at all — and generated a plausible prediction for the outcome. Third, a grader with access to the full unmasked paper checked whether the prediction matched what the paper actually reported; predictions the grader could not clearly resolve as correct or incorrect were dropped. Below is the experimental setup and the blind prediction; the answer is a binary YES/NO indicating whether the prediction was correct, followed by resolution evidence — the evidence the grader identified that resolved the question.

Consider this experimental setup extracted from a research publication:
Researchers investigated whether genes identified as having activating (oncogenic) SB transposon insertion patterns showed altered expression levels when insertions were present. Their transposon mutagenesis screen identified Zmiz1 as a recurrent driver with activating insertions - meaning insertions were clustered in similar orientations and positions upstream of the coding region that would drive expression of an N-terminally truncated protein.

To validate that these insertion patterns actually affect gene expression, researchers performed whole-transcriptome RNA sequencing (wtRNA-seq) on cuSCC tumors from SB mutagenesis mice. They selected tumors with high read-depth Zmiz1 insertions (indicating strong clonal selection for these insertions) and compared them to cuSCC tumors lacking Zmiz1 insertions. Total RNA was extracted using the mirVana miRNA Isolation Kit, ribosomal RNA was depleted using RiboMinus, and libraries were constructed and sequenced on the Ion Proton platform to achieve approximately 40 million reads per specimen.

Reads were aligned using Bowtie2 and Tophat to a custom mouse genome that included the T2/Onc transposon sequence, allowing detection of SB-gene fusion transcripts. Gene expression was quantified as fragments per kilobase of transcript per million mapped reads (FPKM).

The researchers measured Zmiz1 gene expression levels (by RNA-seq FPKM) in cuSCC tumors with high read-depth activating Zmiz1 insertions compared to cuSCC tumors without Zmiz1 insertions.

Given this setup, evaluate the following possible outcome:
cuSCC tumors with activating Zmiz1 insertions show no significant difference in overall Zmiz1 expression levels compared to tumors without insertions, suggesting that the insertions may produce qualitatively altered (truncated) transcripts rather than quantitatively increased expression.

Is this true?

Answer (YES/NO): NO